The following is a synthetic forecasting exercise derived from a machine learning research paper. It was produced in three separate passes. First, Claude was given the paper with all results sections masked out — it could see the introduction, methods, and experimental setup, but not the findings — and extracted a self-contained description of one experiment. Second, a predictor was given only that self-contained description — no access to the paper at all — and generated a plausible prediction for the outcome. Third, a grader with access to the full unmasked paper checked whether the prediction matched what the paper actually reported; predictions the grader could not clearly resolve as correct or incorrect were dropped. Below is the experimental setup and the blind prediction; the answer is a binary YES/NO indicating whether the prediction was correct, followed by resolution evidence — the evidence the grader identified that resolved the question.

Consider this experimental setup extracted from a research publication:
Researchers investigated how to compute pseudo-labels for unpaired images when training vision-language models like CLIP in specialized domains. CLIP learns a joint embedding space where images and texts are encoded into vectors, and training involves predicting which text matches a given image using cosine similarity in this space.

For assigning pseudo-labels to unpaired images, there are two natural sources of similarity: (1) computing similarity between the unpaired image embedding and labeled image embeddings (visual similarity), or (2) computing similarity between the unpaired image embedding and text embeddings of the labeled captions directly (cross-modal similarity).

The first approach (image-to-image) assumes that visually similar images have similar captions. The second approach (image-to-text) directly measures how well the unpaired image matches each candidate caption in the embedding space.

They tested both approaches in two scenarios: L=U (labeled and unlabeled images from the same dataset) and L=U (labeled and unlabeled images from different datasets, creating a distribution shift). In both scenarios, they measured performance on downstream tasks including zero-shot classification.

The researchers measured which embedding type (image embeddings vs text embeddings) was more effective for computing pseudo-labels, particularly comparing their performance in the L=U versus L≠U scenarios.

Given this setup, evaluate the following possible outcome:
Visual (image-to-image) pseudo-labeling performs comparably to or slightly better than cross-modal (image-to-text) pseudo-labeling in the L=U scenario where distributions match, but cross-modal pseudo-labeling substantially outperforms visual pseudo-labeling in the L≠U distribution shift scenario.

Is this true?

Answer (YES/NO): NO